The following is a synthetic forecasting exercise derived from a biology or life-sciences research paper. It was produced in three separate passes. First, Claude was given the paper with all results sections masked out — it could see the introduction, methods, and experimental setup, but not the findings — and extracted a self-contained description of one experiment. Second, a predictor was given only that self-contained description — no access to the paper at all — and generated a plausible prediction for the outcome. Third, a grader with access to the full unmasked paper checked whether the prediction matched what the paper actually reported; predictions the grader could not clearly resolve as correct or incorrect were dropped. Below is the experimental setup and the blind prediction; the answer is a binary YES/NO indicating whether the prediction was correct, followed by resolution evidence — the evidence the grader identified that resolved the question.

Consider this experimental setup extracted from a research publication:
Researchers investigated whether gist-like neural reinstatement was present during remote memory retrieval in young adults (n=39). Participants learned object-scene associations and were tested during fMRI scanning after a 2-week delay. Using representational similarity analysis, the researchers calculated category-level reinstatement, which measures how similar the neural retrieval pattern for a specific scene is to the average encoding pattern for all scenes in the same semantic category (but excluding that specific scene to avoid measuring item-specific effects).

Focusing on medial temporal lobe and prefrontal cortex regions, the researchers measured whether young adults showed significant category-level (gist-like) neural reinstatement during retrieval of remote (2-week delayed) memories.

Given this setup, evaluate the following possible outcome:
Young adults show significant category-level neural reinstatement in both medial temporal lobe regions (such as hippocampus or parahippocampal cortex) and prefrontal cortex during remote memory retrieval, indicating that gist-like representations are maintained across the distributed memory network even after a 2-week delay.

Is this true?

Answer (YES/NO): NO